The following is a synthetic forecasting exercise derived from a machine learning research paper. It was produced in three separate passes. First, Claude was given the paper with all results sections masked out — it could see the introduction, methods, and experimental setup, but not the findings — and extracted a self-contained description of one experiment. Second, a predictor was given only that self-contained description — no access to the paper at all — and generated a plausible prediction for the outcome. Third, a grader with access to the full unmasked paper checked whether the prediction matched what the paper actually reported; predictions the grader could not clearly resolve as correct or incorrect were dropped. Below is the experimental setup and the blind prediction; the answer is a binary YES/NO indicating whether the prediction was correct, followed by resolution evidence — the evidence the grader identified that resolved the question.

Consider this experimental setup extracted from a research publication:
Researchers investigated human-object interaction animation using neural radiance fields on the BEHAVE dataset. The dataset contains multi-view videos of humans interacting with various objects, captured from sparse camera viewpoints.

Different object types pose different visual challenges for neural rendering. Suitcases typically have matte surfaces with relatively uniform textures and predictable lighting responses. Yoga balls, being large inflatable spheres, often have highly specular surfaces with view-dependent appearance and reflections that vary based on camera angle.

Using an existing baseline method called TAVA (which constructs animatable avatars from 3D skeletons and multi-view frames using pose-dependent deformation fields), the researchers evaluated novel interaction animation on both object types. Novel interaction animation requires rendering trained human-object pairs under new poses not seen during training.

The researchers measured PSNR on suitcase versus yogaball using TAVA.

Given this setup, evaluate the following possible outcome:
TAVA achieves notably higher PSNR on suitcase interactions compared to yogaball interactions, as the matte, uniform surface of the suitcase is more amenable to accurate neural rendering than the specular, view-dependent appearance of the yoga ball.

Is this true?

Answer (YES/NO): YES